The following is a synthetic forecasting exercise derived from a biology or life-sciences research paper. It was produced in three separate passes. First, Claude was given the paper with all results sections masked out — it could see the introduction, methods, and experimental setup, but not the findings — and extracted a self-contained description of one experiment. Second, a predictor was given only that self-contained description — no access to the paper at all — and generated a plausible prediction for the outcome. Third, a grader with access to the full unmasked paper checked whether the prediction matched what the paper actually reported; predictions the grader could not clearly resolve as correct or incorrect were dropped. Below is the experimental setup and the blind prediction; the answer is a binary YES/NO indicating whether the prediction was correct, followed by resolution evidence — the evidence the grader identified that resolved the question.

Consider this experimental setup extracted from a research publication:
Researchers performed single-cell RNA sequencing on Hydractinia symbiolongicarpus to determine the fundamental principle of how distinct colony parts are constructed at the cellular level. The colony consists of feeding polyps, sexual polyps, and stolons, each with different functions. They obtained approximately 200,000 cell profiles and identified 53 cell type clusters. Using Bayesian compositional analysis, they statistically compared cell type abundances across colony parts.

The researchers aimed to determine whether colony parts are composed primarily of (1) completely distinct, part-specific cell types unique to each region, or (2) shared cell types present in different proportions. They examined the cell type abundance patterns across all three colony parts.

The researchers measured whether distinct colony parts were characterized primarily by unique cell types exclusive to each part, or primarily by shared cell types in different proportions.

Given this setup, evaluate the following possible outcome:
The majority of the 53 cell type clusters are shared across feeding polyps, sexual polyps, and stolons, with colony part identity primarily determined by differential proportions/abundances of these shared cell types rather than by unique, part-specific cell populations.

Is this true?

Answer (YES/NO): YES